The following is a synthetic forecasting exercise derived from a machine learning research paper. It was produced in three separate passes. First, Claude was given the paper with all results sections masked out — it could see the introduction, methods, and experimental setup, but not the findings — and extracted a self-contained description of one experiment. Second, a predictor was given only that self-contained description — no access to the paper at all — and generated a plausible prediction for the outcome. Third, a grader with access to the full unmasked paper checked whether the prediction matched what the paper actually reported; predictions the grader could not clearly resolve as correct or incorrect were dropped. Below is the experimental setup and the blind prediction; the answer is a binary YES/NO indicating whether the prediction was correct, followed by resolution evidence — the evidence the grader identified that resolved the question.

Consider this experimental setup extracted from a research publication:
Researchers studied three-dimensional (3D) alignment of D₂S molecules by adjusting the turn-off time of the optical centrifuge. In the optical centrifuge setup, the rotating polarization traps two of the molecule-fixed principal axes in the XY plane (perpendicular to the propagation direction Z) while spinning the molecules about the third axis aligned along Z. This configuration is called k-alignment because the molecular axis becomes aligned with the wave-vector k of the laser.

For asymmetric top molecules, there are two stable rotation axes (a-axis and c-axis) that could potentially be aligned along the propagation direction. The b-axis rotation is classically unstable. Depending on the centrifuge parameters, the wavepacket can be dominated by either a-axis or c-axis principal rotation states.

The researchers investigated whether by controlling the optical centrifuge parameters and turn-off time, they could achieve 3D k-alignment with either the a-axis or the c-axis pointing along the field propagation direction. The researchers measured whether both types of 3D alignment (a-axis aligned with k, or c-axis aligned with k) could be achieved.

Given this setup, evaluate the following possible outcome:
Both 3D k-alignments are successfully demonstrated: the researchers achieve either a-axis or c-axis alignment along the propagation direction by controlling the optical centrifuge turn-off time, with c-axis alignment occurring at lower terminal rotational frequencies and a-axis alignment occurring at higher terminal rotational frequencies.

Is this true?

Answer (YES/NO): NO